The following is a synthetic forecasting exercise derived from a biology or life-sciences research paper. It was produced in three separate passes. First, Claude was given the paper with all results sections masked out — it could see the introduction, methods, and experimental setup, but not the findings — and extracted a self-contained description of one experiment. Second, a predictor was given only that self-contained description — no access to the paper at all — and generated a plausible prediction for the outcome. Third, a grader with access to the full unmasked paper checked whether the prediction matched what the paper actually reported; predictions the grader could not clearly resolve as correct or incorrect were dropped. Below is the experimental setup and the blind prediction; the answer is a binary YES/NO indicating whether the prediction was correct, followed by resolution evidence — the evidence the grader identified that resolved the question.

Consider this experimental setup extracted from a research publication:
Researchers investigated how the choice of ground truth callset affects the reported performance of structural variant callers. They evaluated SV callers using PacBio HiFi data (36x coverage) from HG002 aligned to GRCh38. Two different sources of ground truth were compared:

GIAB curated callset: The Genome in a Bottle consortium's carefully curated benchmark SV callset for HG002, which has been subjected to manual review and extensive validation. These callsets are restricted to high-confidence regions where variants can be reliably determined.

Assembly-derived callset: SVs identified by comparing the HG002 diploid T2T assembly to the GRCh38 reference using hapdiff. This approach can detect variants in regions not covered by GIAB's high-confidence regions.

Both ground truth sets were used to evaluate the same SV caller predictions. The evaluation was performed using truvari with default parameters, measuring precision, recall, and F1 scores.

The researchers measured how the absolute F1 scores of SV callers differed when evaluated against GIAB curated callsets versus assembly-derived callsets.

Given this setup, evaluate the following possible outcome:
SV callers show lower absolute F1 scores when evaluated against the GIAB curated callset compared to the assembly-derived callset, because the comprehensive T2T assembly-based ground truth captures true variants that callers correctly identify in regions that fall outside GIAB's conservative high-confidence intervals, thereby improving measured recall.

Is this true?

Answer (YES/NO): NO